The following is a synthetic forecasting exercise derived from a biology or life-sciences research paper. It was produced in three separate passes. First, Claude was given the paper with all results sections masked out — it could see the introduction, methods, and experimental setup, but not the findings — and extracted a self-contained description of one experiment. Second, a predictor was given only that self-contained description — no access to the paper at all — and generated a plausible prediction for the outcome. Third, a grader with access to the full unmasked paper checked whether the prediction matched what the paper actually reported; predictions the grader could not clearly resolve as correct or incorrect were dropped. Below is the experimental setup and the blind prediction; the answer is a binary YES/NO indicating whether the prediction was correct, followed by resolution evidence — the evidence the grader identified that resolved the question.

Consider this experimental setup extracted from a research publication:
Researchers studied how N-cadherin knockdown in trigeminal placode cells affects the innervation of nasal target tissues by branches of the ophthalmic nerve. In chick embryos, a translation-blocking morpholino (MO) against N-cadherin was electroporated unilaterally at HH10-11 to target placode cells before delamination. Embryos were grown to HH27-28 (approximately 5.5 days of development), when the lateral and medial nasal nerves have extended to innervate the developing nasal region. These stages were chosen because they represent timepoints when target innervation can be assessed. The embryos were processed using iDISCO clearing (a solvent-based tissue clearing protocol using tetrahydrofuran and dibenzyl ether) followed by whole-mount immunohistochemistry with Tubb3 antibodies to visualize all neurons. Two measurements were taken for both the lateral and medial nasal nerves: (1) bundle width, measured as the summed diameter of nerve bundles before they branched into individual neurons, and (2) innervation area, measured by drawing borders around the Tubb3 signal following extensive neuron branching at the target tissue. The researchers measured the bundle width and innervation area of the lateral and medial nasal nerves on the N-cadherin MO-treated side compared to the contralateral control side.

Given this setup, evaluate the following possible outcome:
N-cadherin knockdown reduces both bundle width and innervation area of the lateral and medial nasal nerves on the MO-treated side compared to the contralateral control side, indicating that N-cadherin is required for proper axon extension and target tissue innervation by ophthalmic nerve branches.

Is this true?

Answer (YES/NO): YES